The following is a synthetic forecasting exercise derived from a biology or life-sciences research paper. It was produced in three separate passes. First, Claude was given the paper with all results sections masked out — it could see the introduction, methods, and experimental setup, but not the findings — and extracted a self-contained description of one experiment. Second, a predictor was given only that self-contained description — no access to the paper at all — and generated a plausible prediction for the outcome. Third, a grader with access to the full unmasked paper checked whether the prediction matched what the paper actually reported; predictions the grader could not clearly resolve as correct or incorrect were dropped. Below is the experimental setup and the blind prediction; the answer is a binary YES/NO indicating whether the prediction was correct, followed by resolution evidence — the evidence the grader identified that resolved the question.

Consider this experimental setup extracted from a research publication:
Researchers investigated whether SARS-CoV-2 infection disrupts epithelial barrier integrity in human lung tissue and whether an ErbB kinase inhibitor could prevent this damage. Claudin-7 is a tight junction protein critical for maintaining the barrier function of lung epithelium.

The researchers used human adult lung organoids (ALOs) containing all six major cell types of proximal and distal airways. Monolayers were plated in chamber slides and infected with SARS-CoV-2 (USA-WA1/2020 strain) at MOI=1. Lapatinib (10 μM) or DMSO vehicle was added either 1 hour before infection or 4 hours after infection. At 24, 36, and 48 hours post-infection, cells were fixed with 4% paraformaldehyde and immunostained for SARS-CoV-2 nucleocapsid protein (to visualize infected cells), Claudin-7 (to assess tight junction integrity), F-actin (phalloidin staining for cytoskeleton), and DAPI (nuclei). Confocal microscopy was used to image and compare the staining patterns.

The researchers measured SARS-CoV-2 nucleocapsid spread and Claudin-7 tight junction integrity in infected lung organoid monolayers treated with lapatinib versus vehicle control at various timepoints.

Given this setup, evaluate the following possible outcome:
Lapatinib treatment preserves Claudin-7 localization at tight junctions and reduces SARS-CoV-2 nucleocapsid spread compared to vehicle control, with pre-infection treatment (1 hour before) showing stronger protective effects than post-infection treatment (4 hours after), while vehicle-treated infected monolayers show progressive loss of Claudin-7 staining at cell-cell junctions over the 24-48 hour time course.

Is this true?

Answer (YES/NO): NO